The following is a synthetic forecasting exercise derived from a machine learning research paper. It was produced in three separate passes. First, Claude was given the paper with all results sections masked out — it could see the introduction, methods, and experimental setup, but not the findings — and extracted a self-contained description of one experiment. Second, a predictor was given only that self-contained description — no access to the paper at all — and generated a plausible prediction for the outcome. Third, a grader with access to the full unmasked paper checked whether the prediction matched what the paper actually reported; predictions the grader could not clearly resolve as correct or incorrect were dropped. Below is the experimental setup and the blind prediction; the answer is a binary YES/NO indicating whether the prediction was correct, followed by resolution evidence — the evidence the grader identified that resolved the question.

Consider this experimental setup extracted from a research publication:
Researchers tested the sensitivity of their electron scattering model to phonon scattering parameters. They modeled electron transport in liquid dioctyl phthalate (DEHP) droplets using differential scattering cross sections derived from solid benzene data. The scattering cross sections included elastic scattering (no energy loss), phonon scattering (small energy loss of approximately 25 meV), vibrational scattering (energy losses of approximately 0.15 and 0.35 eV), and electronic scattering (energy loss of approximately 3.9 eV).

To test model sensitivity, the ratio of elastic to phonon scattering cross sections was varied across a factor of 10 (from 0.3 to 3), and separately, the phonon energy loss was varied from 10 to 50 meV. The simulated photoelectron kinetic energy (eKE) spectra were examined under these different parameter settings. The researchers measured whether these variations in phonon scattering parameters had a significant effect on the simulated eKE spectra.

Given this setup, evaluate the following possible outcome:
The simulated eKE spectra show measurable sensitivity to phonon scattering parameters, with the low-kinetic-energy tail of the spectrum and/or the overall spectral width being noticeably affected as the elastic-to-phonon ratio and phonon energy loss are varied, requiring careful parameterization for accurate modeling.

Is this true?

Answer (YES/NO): NO